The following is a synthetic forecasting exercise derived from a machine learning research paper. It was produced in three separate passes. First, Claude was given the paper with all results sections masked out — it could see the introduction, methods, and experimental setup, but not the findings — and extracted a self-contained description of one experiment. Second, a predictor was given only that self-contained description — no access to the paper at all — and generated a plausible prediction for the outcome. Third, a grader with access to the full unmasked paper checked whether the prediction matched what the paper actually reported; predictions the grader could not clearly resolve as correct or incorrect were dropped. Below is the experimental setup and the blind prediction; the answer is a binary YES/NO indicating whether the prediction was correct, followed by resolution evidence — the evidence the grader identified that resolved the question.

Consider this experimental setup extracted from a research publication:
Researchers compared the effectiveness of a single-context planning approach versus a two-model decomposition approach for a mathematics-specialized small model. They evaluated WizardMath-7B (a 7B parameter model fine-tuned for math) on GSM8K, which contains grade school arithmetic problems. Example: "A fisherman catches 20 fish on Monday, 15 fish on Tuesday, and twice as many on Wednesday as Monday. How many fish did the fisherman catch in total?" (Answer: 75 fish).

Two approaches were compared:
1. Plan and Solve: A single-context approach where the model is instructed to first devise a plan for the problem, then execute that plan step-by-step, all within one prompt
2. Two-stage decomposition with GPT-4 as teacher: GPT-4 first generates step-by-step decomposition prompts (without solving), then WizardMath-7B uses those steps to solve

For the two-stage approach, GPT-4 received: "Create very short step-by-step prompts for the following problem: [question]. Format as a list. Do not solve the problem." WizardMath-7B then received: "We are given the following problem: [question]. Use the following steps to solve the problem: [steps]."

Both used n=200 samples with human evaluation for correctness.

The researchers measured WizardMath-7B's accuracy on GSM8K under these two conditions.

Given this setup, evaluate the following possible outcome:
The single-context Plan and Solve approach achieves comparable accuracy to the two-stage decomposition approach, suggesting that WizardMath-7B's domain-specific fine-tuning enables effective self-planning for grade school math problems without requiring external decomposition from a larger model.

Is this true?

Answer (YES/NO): YES